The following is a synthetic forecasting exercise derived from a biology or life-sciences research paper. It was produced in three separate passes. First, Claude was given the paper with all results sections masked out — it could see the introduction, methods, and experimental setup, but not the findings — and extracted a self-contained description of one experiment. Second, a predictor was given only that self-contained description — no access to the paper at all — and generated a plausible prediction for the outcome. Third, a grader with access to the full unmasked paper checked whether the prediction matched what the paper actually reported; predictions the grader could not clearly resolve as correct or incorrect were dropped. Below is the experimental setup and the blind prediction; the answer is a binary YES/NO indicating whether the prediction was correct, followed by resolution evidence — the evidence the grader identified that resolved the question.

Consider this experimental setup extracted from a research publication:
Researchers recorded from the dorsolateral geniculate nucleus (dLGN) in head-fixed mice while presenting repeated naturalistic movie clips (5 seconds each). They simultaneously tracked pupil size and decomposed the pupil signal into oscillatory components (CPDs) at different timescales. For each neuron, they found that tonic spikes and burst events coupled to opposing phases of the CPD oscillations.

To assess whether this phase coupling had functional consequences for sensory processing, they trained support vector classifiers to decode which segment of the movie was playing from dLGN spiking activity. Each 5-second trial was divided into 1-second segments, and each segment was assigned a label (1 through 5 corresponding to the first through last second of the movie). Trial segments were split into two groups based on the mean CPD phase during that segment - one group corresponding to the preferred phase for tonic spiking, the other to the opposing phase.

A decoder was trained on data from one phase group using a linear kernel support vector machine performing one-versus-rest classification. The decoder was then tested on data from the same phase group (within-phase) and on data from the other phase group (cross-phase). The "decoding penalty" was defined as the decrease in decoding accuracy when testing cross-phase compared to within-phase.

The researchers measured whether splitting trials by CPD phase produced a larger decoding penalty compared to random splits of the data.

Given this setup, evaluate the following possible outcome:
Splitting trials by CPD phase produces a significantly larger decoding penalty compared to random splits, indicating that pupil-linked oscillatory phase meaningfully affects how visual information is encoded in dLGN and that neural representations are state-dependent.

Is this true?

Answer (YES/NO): YES